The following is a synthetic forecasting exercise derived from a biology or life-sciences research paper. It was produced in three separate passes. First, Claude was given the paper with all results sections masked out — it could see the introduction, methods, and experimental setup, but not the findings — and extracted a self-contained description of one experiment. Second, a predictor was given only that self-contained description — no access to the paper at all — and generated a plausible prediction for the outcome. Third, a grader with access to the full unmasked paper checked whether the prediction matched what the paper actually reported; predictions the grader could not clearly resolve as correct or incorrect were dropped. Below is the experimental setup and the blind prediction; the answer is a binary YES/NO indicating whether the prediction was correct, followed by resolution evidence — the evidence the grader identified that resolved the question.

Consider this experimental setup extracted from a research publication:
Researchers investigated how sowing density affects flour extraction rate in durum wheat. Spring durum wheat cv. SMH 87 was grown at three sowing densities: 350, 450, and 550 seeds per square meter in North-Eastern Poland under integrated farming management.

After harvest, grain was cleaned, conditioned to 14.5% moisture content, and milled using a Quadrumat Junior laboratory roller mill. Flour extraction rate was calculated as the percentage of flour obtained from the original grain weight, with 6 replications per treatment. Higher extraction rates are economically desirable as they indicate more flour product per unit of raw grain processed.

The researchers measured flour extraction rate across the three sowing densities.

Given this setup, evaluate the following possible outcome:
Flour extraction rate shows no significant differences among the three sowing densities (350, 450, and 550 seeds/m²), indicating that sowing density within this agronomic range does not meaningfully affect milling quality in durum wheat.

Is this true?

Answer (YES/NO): NO